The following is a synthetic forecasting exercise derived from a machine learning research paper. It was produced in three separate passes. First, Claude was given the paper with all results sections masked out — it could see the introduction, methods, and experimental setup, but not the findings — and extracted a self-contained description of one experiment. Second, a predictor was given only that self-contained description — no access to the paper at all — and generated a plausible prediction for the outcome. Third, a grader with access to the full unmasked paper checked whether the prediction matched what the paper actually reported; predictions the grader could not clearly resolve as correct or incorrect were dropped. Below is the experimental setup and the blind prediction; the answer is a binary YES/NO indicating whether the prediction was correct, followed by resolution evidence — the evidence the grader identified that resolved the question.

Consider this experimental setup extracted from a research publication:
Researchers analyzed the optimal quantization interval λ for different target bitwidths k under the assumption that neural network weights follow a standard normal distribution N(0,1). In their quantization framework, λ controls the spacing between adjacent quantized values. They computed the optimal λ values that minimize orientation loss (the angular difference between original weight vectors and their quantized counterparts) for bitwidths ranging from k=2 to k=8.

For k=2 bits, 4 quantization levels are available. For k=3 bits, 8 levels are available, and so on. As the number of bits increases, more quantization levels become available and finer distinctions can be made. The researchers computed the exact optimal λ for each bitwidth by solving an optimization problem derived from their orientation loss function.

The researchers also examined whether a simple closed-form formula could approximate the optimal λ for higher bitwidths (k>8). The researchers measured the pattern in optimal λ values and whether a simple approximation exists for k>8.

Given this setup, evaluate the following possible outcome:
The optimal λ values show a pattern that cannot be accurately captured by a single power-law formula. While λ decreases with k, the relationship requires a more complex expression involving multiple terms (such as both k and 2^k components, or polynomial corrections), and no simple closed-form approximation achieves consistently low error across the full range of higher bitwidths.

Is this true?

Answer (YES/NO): NO